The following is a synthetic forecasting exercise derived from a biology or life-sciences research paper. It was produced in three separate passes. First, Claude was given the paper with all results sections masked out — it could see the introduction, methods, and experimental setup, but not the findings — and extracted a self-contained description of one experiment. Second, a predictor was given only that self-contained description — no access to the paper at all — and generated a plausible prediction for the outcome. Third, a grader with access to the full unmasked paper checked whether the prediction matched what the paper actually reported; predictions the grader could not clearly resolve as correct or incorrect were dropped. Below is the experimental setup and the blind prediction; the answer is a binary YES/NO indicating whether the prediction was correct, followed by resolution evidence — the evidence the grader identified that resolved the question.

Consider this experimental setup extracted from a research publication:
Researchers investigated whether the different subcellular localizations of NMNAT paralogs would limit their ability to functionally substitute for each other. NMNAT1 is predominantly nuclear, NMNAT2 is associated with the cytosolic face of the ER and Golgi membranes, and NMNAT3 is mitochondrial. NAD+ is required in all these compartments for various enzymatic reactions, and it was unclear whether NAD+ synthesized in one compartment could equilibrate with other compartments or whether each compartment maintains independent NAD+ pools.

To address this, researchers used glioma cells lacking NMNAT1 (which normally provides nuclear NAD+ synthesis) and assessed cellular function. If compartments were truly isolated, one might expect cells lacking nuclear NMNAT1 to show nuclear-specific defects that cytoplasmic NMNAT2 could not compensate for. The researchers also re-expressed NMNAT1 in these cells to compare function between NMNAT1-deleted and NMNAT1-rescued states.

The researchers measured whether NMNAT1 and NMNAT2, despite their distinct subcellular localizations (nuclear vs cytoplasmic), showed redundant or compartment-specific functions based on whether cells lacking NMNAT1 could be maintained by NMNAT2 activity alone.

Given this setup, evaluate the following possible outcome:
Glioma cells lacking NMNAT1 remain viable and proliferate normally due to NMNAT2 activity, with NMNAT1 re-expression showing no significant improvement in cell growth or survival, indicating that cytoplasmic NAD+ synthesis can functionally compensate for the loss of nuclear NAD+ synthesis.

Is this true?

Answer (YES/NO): YES